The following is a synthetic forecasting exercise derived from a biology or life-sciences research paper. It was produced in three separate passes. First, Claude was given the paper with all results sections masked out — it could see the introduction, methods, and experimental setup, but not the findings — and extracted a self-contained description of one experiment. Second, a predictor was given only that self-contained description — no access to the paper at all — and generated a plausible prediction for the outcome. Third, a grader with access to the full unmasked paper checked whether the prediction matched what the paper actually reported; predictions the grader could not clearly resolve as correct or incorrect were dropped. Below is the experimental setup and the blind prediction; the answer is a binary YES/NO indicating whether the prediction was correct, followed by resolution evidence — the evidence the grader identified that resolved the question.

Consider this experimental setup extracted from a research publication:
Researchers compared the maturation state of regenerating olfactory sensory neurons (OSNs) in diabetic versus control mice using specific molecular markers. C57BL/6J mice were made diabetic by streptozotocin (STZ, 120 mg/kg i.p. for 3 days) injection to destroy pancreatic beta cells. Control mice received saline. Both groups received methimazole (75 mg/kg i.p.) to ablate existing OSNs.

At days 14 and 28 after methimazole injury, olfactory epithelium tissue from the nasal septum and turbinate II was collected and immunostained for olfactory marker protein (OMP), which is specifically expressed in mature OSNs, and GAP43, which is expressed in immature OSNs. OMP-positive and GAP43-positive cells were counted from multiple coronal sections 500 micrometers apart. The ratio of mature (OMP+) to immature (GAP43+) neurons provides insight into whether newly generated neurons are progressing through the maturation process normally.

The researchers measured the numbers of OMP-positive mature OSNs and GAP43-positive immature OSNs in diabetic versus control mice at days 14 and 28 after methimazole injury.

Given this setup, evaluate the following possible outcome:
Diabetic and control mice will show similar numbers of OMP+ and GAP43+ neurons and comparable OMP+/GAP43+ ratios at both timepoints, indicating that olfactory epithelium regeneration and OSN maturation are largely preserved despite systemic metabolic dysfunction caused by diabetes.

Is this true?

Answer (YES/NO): NO